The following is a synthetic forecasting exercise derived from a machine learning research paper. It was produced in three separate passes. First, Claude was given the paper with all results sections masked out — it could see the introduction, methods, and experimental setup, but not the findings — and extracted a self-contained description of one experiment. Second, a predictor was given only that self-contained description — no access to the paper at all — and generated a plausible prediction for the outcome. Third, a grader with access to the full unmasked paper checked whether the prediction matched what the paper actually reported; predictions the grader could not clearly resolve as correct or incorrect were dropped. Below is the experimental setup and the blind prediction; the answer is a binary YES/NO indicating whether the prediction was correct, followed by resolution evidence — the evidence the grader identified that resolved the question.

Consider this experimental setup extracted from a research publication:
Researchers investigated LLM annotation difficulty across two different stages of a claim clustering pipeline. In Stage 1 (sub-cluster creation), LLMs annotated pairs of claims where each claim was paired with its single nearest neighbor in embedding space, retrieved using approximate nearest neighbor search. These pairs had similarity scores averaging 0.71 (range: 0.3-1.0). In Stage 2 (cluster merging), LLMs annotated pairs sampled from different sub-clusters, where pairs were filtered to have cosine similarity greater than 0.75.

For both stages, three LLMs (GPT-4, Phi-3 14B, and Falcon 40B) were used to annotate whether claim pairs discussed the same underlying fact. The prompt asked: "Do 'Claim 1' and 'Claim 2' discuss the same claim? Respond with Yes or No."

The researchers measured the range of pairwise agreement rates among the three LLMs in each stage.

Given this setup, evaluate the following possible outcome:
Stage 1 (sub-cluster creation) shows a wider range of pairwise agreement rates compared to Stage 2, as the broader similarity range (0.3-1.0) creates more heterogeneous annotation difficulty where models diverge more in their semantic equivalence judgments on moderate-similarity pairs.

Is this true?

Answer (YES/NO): NO